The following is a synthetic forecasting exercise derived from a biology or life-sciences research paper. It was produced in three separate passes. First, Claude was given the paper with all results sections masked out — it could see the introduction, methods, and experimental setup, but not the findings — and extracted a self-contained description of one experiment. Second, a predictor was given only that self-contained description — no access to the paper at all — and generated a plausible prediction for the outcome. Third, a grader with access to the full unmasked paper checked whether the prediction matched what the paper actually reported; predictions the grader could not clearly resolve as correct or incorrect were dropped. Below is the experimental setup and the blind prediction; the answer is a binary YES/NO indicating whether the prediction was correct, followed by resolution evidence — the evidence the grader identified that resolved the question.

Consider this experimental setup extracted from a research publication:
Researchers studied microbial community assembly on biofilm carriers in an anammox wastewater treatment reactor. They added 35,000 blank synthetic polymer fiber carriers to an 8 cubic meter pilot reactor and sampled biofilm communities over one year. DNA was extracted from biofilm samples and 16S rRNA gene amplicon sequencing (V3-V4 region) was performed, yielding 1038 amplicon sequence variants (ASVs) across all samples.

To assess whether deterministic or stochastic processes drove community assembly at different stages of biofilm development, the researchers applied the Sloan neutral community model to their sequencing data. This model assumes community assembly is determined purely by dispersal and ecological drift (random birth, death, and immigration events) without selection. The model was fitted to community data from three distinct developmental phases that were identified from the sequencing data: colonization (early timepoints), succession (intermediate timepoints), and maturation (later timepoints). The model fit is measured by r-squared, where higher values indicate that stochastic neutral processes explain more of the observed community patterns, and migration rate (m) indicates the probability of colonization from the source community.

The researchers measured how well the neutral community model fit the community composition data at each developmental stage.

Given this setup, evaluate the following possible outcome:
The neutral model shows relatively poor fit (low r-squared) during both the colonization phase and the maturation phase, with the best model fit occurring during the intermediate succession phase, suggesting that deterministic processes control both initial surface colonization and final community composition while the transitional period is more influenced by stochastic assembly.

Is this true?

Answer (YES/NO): NO